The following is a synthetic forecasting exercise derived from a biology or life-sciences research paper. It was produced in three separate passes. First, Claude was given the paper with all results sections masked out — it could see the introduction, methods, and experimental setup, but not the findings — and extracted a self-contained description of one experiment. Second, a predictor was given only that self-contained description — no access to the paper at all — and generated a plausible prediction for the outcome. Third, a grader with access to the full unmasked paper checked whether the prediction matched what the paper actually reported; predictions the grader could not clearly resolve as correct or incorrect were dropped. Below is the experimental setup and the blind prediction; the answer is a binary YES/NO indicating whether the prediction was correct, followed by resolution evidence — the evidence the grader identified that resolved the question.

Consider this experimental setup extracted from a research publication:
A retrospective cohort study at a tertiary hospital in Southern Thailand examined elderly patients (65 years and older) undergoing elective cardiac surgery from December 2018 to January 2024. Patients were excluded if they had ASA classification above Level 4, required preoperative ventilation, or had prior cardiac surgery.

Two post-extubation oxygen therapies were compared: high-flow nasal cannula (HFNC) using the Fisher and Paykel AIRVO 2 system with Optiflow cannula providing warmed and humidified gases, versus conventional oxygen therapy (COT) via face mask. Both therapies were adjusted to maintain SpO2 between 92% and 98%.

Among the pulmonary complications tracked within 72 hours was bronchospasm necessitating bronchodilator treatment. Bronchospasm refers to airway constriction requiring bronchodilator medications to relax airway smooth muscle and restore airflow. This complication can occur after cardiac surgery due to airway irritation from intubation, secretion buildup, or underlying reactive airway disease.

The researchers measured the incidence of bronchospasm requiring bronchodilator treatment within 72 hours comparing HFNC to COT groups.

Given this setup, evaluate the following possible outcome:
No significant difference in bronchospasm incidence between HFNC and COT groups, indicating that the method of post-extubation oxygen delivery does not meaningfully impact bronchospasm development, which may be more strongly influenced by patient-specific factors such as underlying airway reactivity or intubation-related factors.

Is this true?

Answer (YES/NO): NO